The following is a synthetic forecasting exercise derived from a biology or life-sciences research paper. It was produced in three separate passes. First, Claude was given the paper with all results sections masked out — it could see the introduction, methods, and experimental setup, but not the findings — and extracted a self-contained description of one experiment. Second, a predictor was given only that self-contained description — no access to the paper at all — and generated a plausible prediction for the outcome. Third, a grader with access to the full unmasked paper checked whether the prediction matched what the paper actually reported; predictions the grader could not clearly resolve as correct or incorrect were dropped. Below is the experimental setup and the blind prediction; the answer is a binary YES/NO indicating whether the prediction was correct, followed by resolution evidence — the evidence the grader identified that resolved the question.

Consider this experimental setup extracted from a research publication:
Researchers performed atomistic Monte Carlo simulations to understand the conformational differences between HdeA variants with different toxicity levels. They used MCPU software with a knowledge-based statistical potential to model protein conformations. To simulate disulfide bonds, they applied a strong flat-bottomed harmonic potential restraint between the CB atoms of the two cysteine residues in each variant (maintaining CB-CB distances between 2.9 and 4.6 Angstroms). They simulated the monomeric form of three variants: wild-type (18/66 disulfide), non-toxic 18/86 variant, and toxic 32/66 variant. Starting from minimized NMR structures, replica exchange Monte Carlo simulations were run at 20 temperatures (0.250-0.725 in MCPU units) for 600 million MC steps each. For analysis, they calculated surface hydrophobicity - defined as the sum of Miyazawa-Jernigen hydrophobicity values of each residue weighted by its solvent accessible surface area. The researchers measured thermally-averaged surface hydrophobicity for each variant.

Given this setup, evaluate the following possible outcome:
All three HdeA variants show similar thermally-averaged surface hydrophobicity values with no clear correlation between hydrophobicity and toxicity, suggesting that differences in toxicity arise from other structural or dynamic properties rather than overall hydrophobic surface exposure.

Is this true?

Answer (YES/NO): NO